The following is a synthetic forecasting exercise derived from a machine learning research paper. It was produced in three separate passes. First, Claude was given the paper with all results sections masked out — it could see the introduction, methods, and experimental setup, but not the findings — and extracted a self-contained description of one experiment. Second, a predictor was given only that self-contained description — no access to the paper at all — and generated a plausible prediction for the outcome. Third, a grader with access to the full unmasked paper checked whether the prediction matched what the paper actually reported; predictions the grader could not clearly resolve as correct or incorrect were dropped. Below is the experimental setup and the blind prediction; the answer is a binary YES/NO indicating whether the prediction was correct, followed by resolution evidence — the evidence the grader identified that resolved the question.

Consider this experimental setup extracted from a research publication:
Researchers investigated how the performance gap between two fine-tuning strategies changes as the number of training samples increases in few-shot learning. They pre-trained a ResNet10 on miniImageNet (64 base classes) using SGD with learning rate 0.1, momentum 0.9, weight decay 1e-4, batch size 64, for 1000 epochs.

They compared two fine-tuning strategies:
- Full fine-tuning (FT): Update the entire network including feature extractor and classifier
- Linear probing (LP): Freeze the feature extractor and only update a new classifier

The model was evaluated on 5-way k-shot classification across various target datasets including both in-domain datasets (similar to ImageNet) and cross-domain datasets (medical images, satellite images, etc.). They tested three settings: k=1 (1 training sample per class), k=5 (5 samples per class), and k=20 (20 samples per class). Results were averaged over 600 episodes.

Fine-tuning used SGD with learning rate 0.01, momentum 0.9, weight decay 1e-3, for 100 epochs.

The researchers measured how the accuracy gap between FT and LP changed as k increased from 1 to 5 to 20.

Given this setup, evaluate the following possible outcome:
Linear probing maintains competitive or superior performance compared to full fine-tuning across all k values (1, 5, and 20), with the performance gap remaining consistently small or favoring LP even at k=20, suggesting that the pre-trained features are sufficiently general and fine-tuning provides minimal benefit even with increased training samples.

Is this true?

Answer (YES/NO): NO